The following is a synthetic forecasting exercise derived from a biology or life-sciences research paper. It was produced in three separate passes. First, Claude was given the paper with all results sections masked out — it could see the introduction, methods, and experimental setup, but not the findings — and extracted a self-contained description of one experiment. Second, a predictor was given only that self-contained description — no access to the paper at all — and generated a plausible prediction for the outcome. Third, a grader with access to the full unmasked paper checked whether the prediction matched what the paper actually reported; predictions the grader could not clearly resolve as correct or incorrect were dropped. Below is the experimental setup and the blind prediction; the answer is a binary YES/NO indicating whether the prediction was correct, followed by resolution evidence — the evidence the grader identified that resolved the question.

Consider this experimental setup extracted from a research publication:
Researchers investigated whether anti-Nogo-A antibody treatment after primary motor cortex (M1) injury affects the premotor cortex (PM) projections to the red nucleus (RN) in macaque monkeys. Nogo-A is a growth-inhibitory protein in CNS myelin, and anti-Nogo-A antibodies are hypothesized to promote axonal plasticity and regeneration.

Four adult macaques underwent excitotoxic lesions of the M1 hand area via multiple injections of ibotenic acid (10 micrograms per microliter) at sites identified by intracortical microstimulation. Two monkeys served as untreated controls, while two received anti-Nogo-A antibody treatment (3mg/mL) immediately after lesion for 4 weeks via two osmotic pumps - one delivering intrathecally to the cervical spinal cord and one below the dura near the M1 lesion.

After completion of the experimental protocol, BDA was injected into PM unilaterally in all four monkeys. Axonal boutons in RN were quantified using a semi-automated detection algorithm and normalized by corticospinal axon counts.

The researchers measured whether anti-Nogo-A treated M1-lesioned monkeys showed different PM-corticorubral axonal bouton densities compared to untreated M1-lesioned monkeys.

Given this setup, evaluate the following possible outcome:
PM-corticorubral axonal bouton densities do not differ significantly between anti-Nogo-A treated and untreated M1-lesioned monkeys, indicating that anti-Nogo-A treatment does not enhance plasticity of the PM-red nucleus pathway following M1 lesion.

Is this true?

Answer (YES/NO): YES